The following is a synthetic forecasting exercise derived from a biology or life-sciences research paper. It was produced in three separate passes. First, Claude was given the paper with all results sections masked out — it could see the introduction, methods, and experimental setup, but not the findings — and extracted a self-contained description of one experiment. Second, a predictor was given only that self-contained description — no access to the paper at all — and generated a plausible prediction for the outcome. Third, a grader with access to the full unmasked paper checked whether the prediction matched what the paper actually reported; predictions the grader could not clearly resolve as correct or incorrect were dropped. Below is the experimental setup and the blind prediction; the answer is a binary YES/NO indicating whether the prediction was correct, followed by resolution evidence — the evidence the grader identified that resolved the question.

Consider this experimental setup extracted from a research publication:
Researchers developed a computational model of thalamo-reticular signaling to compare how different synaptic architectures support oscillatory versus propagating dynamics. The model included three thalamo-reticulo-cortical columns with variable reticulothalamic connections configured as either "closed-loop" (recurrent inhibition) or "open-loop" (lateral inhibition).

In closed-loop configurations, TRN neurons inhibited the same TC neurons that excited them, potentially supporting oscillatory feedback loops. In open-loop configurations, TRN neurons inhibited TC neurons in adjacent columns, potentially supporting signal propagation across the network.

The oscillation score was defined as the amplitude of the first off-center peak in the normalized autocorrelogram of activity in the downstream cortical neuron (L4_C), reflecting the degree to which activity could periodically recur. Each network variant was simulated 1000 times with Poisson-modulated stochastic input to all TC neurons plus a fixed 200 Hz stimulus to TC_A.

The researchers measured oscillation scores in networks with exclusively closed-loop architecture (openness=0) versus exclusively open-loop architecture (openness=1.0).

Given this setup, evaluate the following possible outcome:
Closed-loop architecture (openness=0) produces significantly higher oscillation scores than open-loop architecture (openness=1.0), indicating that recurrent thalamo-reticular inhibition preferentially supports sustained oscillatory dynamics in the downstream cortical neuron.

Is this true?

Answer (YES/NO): YES